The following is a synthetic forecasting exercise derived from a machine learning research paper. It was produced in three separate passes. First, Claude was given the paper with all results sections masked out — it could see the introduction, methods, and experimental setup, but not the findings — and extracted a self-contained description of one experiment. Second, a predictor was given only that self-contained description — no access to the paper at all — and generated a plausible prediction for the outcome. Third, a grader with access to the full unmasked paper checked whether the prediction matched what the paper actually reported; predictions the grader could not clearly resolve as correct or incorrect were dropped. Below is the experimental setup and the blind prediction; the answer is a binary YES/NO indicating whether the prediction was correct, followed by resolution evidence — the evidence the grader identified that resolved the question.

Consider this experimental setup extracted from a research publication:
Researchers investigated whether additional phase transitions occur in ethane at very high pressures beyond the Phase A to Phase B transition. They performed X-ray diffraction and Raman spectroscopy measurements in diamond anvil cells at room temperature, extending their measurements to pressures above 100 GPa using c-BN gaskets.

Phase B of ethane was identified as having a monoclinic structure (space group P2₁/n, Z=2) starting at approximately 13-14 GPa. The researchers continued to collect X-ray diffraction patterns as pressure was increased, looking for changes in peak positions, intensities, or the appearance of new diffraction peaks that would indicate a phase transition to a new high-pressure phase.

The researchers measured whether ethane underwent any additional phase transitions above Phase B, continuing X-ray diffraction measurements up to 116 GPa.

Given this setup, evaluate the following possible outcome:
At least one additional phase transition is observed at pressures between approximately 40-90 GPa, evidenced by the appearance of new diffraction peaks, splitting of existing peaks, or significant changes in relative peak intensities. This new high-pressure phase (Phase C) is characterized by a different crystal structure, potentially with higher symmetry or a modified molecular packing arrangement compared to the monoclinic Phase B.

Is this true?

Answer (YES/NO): NO